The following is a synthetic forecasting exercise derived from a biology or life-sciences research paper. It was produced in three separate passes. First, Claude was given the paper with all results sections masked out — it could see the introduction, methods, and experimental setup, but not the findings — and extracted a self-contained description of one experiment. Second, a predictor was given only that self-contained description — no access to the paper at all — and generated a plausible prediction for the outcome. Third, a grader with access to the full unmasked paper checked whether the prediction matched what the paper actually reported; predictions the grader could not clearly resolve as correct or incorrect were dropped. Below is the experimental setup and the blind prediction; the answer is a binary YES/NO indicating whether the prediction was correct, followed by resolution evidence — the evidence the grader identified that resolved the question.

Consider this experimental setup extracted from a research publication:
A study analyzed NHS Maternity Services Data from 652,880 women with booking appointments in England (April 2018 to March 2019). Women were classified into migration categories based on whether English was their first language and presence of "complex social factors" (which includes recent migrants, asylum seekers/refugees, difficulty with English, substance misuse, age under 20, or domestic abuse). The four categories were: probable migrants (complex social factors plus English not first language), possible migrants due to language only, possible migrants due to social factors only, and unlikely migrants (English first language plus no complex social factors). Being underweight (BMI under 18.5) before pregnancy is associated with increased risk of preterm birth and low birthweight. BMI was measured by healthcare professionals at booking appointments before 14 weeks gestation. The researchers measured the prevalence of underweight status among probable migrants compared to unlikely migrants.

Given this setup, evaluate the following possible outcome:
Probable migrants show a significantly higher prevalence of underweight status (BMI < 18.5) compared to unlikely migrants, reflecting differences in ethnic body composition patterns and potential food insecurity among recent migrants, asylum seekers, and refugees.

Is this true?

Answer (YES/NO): NO